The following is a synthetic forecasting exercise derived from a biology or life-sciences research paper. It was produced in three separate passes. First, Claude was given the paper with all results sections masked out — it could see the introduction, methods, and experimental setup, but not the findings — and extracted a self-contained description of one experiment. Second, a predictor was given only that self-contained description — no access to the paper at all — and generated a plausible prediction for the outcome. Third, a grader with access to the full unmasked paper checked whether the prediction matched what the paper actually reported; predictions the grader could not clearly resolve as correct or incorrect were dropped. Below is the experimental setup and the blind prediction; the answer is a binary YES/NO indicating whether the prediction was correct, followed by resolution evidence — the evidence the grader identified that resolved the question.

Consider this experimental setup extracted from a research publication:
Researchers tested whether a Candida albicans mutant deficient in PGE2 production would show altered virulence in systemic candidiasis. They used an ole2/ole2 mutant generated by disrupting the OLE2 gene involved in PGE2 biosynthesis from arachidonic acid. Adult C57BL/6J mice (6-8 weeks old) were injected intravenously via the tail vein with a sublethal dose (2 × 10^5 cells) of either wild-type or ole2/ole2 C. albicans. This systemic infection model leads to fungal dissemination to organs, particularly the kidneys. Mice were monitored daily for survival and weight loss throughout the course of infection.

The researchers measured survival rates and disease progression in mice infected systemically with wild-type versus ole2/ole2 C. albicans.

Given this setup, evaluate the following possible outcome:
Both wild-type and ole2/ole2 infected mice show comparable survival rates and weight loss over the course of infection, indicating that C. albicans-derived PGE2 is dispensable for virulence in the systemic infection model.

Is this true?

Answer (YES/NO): YES